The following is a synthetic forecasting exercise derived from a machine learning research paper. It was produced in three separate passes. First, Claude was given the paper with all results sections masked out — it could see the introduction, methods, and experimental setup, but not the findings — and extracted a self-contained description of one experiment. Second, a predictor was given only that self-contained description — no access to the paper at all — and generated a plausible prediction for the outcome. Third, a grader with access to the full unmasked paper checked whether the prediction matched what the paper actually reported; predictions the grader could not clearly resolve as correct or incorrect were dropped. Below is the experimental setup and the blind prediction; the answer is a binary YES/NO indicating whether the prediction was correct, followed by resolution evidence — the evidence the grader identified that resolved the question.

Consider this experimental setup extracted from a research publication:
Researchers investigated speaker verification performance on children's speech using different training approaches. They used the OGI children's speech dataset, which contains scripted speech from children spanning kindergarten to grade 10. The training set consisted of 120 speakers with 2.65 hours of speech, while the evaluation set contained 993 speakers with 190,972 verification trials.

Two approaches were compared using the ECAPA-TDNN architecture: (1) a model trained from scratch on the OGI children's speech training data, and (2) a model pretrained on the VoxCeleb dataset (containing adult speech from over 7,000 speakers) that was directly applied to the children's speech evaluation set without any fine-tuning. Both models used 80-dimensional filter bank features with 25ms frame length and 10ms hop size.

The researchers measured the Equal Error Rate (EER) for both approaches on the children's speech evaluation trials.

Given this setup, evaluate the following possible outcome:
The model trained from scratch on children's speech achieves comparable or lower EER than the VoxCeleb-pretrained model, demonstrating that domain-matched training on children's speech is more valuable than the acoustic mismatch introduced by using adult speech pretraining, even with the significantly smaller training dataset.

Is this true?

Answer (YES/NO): YES